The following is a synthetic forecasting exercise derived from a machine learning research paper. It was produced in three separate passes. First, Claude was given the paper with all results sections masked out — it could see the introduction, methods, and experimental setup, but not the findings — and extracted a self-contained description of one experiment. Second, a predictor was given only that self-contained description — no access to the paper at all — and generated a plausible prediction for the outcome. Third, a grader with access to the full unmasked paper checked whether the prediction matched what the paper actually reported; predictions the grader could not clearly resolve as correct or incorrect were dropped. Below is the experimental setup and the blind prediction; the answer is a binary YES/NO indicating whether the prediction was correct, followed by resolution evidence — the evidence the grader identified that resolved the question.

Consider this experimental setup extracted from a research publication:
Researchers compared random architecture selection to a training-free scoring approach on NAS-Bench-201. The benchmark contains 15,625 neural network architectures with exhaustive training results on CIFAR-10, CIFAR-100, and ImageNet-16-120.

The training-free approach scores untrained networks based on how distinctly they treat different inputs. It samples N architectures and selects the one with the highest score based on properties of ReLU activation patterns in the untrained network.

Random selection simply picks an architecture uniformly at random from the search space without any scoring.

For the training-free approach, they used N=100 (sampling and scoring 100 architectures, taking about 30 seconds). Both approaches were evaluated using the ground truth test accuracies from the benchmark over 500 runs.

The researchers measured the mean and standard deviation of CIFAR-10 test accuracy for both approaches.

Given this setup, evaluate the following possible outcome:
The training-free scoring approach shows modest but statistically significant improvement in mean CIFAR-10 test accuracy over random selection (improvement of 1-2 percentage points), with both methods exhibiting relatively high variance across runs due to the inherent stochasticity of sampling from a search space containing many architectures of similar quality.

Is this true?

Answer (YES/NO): NO